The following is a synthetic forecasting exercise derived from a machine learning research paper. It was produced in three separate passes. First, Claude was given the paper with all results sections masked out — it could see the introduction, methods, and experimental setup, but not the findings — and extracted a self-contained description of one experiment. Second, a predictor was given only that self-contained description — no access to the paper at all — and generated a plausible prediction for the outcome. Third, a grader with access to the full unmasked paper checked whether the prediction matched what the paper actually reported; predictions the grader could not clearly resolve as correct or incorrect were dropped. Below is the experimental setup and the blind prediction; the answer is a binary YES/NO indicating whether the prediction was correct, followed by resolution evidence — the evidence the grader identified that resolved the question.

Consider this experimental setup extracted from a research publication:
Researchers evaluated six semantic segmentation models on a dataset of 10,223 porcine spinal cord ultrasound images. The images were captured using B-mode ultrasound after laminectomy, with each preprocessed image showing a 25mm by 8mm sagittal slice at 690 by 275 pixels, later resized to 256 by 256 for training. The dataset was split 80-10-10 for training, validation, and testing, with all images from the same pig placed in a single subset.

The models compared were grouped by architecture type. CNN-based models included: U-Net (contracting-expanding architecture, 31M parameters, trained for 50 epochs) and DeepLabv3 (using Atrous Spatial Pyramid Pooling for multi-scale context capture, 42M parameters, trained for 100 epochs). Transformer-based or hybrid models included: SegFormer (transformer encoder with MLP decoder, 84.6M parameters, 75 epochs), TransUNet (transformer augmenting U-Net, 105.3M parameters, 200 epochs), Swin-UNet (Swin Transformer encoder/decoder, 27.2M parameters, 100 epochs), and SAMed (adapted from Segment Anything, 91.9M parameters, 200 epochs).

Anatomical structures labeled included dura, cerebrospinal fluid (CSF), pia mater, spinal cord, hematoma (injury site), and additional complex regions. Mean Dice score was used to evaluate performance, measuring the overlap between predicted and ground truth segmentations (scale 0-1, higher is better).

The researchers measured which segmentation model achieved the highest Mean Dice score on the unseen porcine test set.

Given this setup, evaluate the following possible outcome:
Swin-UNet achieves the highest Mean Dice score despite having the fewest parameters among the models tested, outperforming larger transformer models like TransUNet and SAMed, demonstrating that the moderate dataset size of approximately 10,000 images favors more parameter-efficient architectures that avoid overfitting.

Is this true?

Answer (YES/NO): NO